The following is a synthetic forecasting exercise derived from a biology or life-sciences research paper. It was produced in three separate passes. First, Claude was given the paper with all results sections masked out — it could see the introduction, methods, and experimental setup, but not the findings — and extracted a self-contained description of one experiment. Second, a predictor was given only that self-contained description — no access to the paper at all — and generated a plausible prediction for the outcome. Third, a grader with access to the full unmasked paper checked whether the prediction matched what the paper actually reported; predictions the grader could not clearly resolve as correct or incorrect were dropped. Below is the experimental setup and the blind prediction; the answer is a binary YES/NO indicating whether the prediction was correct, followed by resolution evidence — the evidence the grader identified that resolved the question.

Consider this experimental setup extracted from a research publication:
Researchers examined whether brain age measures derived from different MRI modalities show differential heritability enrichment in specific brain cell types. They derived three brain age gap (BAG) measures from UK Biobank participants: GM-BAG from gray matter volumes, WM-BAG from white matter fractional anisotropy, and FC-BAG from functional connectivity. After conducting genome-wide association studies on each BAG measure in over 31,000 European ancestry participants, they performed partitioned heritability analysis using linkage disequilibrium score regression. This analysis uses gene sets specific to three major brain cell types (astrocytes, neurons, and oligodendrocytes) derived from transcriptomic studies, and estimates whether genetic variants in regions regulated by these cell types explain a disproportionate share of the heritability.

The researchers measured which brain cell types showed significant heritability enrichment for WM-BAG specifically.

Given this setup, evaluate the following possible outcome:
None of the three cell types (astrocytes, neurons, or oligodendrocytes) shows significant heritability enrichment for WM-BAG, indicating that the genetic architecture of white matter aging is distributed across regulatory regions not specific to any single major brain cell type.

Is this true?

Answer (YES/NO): NO